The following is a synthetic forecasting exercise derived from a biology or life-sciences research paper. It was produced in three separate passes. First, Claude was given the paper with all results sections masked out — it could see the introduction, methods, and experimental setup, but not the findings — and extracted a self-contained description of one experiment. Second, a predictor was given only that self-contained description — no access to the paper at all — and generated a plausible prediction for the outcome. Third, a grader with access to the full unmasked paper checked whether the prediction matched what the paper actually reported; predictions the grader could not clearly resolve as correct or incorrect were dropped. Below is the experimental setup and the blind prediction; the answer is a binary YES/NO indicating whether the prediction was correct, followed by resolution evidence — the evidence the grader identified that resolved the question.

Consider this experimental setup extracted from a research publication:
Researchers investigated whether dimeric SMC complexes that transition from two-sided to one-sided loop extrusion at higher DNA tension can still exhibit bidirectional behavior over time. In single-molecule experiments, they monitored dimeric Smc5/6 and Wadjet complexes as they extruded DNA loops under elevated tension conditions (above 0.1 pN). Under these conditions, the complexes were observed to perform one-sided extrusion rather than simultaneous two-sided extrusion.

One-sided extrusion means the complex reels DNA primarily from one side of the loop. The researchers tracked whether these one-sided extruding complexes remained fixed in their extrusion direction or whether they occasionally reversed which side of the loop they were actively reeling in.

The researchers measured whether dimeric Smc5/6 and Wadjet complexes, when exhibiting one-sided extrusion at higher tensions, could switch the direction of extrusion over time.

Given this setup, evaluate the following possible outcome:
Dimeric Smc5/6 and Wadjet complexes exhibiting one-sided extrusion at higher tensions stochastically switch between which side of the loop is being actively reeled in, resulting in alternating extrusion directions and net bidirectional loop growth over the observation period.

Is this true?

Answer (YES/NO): YES